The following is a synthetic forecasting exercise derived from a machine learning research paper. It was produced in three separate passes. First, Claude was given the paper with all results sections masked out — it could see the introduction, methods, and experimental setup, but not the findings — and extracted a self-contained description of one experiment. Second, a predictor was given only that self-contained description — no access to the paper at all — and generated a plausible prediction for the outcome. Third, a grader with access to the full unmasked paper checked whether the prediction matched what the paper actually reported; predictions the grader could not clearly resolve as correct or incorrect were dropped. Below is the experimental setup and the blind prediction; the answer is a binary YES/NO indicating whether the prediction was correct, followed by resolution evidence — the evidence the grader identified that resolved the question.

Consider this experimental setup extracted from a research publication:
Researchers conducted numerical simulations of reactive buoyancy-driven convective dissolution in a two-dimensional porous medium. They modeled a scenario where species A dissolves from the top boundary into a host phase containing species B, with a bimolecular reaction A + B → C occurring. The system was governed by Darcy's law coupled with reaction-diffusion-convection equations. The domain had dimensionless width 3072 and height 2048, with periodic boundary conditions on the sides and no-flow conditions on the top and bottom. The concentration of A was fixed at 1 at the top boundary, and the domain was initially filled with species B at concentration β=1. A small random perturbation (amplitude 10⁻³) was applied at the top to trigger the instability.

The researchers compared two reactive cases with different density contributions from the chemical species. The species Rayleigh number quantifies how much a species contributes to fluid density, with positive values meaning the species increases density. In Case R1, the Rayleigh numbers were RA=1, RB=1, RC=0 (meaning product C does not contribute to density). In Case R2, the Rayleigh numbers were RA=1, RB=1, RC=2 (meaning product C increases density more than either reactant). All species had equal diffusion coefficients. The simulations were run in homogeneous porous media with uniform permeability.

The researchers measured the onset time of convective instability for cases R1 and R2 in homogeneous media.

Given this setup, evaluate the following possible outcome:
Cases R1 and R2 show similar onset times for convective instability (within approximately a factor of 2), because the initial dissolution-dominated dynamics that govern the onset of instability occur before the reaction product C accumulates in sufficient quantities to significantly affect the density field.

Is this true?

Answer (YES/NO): NO